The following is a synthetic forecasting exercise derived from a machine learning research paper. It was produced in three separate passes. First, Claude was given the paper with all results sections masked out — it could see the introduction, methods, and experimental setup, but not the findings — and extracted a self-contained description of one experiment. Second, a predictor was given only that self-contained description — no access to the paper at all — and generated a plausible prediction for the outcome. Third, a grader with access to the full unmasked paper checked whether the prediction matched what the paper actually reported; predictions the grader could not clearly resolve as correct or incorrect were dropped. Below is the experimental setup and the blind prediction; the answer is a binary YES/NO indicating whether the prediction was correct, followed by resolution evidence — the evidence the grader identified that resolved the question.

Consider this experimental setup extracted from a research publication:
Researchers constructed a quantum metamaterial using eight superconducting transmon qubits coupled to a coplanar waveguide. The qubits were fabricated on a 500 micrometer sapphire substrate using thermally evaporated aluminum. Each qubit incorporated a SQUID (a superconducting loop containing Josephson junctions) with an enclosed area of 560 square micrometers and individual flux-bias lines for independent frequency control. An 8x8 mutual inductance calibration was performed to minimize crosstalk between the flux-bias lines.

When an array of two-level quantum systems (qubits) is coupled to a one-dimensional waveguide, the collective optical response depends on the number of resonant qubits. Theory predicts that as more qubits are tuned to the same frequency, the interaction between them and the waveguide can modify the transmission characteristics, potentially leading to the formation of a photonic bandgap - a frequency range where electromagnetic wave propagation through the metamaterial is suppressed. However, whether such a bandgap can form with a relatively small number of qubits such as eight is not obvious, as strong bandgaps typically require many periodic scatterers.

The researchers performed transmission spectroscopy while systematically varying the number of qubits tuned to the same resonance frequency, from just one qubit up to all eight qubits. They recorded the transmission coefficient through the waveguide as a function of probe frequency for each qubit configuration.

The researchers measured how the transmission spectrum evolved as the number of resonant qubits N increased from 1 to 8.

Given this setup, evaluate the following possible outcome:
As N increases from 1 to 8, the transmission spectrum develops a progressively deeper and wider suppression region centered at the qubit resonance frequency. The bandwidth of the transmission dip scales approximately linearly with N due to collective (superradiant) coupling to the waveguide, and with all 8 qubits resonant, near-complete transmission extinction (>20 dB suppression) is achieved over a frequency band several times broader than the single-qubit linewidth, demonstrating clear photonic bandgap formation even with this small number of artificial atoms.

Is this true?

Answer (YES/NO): NO